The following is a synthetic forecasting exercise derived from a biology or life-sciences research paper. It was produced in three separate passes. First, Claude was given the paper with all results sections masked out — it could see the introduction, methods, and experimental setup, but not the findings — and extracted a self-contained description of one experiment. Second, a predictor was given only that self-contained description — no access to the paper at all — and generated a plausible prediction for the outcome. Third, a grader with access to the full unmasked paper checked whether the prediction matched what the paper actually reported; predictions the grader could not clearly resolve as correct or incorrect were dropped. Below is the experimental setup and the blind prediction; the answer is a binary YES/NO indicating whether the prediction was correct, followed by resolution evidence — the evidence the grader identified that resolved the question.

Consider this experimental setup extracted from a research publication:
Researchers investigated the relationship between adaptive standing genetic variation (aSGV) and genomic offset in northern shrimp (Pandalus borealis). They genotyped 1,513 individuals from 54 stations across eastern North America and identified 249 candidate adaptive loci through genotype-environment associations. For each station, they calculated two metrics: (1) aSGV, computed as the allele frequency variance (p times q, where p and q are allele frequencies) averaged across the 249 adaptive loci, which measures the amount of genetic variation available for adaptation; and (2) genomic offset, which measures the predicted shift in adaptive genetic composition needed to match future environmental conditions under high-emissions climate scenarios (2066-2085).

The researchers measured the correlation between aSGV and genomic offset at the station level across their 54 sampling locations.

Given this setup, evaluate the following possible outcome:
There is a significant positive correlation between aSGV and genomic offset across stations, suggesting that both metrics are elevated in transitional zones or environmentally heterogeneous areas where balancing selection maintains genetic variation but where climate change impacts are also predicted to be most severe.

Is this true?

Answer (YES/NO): YES